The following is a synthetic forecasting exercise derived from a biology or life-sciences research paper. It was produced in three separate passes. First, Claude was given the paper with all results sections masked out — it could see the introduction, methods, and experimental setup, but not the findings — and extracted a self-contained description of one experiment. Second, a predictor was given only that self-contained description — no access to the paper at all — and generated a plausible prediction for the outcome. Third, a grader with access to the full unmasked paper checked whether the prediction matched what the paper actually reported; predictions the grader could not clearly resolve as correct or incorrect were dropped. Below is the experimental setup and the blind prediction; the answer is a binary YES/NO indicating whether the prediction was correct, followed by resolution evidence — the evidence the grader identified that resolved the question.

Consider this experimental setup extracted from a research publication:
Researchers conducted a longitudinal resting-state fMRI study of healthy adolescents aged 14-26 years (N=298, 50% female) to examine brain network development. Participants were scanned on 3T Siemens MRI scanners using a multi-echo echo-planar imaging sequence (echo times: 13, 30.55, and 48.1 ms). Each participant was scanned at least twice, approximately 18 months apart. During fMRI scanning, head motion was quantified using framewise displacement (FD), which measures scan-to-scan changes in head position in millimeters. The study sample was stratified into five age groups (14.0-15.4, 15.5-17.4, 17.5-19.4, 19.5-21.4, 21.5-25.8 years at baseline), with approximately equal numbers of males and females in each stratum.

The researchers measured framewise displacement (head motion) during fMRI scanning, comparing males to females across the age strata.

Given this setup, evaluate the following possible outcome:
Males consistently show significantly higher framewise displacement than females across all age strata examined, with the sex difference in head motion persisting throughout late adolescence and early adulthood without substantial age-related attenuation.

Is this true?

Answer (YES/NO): NO